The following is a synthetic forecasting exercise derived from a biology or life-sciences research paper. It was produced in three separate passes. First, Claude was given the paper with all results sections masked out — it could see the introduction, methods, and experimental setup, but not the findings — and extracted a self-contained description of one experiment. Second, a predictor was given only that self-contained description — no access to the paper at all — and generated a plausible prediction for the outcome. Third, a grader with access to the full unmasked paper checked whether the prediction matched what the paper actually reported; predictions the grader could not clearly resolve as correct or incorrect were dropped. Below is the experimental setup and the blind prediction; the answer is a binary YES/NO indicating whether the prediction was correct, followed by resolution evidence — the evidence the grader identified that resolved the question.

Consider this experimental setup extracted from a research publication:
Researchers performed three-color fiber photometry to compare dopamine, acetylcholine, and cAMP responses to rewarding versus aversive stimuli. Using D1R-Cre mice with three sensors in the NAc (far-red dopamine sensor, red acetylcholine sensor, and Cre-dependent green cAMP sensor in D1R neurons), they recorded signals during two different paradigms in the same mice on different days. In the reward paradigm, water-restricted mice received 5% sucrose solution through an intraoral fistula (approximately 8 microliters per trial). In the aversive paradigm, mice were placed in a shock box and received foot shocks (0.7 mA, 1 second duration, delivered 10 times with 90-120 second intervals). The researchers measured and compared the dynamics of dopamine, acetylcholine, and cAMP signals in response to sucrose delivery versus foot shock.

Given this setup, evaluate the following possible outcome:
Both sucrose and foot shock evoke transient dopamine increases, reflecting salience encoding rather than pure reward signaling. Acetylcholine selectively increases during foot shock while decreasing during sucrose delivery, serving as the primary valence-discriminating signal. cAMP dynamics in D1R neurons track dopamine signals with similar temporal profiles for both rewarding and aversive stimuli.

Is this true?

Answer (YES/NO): NO